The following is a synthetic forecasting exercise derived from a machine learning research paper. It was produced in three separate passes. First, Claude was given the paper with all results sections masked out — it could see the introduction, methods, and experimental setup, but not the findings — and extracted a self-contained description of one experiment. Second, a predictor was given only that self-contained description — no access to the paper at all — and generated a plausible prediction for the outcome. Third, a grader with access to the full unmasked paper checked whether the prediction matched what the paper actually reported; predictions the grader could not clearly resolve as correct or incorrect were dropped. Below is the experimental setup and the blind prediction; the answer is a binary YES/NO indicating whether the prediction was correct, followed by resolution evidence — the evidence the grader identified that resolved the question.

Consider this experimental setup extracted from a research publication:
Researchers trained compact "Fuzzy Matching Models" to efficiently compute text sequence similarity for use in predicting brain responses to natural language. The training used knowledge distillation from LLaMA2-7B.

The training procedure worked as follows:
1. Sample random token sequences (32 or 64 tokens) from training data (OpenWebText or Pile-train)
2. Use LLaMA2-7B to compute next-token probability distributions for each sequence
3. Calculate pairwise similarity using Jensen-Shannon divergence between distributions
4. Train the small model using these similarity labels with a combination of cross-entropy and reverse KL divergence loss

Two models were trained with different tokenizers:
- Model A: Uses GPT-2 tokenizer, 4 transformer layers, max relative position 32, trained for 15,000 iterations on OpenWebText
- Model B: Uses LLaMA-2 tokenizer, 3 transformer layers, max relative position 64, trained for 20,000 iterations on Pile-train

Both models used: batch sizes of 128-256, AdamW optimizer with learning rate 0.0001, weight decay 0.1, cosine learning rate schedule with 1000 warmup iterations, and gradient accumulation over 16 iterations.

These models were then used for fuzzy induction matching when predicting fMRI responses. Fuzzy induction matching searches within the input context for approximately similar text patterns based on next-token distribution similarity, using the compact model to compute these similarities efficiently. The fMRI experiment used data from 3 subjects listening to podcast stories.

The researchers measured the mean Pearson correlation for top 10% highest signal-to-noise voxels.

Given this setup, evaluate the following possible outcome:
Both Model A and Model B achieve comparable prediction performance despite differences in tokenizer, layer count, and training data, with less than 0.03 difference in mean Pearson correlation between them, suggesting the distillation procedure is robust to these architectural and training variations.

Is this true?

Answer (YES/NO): YES